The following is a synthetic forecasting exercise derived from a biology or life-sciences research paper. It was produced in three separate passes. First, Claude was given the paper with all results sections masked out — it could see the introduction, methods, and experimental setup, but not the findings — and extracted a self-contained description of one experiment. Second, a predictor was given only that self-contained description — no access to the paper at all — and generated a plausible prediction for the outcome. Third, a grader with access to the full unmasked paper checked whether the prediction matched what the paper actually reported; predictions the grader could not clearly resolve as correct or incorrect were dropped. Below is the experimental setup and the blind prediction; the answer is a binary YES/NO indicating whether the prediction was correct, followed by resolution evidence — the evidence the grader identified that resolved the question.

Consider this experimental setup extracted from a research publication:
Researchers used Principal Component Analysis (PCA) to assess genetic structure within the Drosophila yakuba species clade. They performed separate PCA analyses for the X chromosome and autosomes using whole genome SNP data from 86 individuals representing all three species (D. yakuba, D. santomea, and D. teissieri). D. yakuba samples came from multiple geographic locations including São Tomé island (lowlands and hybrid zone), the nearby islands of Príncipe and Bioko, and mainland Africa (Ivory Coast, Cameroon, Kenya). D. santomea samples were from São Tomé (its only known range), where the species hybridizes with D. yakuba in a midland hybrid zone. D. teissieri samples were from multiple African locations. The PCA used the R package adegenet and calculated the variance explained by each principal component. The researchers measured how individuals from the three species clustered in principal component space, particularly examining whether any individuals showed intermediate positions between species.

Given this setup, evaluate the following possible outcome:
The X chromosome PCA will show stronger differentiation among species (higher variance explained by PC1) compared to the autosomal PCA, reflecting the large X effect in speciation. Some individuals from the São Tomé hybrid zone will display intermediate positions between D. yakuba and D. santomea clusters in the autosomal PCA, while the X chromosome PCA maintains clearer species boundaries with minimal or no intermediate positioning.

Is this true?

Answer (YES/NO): NO